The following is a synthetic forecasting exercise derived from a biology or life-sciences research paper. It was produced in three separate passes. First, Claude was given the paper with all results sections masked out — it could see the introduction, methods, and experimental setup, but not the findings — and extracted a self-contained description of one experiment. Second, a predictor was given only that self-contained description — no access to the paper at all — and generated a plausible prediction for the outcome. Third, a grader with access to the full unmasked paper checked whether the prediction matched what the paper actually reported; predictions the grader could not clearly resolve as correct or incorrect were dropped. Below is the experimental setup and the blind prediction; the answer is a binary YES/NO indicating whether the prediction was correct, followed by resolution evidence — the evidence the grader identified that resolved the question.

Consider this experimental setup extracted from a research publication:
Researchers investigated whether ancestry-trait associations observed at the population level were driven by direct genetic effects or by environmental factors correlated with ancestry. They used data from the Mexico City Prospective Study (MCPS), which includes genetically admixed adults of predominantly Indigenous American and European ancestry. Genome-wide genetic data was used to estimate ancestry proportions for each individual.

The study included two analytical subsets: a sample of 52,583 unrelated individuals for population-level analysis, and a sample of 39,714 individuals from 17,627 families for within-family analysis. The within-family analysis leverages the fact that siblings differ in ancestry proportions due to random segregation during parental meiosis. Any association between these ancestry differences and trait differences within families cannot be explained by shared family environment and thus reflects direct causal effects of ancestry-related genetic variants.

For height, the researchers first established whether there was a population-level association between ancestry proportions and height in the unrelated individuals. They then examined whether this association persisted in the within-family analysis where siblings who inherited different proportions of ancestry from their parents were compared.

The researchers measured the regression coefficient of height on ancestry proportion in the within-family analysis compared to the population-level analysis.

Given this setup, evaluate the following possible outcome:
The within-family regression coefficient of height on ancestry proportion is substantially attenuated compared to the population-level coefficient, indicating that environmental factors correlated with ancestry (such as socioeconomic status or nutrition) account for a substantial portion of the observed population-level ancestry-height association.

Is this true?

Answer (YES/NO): NO